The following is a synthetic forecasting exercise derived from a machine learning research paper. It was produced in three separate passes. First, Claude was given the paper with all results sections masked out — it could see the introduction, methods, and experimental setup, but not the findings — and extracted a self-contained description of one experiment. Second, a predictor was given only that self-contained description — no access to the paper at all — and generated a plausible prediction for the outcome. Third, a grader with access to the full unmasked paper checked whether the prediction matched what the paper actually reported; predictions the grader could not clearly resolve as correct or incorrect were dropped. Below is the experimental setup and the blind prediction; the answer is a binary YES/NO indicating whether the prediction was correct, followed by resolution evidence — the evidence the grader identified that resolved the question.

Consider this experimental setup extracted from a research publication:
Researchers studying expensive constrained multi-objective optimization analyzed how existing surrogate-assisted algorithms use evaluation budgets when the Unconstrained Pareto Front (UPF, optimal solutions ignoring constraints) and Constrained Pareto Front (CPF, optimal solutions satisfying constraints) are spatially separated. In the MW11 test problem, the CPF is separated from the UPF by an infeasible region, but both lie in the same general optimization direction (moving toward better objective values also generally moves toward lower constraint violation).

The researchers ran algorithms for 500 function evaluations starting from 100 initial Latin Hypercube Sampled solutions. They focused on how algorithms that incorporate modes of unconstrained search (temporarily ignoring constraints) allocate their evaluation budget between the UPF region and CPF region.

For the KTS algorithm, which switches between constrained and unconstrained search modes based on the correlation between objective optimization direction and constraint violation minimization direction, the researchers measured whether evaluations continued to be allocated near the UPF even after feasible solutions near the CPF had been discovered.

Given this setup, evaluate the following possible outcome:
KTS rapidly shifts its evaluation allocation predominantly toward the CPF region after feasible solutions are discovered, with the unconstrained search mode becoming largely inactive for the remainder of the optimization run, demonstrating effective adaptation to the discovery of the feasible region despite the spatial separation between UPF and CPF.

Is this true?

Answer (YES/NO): NO